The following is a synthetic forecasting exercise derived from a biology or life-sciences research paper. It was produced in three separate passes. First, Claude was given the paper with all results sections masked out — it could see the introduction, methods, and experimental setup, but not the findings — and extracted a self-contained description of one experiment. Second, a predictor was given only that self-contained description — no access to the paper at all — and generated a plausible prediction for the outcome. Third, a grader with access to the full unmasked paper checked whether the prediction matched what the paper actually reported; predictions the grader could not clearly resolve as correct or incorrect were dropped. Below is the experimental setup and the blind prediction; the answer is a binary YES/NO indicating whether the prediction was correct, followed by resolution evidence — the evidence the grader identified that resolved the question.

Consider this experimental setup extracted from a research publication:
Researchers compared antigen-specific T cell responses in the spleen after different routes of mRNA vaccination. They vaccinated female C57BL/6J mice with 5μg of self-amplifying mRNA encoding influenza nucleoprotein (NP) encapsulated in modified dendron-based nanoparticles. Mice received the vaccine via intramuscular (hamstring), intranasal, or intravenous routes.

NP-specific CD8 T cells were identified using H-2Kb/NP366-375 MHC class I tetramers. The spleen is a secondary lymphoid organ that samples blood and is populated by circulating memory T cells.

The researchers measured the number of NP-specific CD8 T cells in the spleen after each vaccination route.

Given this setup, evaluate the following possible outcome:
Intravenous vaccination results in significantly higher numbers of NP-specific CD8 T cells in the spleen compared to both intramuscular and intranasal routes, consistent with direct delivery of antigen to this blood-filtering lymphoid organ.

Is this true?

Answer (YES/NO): NO